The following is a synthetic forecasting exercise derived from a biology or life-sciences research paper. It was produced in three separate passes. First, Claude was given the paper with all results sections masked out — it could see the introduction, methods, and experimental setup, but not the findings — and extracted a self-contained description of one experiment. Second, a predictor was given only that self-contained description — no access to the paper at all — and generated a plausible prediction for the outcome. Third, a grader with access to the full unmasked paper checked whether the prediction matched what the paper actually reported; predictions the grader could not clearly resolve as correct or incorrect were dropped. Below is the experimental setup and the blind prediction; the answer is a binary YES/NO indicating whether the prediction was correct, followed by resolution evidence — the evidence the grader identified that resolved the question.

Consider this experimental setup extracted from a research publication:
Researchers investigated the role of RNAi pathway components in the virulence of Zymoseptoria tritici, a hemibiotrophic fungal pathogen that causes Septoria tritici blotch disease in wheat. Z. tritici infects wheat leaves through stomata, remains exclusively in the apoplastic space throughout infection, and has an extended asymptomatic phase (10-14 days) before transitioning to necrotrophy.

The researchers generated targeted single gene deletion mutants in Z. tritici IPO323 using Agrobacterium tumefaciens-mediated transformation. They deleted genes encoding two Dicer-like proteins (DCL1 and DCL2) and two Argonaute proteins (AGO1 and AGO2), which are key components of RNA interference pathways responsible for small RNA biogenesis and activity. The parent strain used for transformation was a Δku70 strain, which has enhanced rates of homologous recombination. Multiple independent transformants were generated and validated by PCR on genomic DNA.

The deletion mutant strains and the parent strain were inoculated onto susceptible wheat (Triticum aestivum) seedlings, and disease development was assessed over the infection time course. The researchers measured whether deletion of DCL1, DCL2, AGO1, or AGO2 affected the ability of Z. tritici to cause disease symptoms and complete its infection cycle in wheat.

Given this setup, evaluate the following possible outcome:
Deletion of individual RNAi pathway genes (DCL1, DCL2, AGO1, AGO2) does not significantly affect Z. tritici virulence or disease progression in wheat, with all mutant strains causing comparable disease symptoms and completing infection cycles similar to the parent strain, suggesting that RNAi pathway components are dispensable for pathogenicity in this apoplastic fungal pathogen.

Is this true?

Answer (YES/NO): YES